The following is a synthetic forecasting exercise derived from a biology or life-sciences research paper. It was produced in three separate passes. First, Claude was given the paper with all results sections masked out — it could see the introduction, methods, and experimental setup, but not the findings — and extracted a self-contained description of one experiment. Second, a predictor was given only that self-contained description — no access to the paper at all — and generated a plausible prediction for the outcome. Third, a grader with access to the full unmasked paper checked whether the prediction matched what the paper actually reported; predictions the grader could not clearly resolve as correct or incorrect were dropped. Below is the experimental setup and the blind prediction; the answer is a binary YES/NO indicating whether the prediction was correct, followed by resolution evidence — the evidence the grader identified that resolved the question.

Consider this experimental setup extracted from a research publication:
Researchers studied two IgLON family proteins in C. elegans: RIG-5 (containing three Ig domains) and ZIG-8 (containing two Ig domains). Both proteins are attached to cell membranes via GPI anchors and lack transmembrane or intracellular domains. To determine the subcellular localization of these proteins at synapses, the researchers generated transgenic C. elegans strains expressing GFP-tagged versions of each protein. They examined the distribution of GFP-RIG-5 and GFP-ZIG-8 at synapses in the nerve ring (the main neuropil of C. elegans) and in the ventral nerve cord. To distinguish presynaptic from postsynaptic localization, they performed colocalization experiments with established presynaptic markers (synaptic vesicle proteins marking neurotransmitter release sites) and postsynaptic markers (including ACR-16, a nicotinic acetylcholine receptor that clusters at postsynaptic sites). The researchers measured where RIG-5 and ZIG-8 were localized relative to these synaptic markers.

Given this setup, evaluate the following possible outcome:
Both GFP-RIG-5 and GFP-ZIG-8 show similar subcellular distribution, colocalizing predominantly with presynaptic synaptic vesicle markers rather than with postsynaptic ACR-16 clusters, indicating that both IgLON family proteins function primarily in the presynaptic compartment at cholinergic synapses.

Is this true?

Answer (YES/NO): NO